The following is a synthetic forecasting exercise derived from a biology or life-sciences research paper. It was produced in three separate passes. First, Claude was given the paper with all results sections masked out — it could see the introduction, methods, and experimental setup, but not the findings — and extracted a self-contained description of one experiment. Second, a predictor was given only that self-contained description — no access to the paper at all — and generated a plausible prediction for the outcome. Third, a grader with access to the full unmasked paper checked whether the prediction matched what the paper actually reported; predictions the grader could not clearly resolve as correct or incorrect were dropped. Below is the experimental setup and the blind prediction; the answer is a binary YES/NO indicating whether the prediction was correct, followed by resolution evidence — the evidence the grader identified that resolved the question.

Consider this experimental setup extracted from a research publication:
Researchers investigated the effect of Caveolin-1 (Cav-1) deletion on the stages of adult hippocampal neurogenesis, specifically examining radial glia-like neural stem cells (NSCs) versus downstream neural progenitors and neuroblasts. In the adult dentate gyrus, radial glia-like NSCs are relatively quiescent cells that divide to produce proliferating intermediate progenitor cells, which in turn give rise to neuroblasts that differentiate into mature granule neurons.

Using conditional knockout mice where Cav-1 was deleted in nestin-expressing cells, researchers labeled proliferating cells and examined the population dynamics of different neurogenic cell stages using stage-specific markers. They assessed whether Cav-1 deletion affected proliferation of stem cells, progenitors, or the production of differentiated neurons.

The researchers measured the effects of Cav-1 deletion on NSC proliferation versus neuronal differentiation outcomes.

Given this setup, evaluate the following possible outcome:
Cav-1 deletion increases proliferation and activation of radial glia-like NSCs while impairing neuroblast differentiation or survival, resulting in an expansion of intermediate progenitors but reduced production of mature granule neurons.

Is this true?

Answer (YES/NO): NO